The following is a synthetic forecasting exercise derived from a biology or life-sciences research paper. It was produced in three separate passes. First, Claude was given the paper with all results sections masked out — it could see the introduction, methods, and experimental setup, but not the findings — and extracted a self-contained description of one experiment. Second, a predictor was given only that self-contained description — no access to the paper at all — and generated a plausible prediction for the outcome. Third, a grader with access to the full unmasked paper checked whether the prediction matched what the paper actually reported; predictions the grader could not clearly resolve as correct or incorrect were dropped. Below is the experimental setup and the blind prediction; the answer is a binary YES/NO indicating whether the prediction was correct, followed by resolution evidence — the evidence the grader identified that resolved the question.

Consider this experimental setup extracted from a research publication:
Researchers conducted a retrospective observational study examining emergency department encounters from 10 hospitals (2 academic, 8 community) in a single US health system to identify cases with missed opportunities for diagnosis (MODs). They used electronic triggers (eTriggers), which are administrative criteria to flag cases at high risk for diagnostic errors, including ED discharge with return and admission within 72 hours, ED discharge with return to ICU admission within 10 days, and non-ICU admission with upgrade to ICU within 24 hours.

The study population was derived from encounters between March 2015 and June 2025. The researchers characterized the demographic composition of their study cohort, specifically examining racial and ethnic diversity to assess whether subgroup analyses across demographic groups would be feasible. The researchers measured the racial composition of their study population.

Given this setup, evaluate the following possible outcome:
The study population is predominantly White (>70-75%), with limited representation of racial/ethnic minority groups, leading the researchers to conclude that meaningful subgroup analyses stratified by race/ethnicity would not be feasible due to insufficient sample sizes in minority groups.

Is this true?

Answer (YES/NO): YES